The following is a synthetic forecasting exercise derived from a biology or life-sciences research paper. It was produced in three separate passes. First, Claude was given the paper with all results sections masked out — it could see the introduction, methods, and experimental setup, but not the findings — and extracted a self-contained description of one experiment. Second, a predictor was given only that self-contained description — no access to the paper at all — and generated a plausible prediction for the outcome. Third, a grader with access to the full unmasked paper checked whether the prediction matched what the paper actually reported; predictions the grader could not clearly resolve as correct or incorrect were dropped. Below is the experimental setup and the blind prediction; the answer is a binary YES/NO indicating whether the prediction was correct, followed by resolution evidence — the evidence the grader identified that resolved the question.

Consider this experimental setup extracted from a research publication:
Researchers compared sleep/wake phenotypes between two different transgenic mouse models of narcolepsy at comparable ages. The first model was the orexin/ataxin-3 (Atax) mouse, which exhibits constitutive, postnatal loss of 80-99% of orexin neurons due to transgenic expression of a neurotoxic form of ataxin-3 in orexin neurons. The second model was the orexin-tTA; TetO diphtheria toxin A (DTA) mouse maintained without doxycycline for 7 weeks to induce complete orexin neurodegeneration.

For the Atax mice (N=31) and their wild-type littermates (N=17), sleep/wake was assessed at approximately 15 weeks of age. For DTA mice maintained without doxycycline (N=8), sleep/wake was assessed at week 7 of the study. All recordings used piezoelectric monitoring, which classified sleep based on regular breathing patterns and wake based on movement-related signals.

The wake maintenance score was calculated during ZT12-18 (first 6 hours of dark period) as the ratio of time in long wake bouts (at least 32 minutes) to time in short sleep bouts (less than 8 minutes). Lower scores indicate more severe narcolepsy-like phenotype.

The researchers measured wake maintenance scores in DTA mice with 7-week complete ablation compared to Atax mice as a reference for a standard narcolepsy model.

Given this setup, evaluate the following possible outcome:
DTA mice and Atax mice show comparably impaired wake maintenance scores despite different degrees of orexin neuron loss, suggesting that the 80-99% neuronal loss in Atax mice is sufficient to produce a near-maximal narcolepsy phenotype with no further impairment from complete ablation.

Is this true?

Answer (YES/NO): YES